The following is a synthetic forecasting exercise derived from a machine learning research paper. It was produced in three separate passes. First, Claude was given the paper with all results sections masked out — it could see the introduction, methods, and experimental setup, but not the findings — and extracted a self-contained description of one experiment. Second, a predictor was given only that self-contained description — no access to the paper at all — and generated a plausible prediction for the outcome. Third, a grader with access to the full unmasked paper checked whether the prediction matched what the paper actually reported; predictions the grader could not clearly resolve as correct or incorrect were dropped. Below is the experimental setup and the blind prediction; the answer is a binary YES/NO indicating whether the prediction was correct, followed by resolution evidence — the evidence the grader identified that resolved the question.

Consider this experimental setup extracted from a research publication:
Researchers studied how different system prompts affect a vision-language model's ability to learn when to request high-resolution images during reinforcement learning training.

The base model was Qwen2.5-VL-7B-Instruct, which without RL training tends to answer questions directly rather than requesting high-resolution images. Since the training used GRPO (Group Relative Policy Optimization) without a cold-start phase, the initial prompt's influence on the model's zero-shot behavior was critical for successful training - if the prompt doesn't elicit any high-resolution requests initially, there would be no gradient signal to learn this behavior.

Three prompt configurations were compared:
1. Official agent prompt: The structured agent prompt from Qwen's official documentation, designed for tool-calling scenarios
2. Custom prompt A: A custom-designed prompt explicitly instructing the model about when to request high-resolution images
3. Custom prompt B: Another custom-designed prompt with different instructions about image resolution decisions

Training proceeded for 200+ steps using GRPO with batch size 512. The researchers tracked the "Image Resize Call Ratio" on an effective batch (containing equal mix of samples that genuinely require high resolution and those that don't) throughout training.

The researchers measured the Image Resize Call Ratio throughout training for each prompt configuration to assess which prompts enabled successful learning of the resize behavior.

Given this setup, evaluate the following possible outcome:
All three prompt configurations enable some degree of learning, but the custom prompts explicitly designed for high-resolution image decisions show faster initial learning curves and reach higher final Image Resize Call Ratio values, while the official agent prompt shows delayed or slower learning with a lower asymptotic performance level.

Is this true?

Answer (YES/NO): NO